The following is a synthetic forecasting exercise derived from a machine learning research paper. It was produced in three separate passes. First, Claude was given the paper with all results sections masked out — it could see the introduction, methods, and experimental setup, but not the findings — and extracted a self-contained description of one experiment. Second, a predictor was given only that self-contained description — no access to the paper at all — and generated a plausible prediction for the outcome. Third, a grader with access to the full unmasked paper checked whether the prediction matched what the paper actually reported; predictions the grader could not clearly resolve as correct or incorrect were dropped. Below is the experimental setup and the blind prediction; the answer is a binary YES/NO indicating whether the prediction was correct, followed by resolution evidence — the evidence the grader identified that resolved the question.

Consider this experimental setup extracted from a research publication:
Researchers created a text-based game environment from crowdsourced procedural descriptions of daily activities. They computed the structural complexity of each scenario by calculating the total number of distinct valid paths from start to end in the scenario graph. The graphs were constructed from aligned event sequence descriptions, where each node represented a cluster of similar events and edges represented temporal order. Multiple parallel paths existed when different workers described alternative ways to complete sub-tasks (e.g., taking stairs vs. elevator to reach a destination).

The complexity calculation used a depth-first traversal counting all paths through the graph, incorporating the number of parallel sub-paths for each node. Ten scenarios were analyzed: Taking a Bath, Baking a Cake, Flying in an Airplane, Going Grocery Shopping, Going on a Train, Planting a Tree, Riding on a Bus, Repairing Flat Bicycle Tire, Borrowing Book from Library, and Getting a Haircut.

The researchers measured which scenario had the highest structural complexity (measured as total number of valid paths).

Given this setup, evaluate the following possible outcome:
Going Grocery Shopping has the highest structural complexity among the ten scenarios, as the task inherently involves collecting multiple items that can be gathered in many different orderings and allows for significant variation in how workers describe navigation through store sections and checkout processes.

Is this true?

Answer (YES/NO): NO